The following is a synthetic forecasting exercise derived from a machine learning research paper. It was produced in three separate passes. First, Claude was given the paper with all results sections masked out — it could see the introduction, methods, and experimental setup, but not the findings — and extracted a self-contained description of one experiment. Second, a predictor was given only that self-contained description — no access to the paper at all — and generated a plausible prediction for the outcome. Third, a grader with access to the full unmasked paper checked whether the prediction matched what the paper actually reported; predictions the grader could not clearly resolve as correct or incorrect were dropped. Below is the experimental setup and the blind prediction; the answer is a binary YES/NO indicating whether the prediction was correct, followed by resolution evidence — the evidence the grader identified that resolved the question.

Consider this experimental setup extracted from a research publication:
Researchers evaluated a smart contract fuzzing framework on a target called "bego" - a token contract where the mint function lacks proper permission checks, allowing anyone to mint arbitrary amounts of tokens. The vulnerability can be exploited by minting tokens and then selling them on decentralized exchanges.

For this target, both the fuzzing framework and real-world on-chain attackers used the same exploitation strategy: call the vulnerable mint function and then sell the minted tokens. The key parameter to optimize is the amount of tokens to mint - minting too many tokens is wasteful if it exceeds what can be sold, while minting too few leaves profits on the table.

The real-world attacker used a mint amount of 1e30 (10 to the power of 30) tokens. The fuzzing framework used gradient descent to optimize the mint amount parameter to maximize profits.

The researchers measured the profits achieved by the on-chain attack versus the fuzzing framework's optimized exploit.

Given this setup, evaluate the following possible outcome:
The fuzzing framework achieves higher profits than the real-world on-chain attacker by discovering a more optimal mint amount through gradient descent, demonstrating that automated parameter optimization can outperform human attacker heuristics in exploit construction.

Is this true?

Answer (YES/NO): YES